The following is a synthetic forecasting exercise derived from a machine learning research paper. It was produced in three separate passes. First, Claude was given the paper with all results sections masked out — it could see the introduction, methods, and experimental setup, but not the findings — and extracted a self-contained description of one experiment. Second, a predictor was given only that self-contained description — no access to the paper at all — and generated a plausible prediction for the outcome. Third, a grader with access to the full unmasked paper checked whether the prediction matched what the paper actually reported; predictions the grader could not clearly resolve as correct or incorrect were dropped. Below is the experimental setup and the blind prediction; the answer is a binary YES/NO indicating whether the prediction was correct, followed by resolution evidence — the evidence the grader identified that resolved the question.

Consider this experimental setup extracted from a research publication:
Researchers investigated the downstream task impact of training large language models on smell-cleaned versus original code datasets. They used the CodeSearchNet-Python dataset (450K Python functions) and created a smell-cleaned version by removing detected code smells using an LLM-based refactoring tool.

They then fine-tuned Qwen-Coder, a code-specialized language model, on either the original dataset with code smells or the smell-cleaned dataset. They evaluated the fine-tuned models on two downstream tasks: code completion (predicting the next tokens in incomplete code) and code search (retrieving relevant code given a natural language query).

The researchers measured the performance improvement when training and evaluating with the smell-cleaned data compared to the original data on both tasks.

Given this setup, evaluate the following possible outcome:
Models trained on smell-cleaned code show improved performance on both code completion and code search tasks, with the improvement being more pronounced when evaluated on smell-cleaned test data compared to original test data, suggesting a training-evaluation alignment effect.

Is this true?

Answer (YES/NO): NO